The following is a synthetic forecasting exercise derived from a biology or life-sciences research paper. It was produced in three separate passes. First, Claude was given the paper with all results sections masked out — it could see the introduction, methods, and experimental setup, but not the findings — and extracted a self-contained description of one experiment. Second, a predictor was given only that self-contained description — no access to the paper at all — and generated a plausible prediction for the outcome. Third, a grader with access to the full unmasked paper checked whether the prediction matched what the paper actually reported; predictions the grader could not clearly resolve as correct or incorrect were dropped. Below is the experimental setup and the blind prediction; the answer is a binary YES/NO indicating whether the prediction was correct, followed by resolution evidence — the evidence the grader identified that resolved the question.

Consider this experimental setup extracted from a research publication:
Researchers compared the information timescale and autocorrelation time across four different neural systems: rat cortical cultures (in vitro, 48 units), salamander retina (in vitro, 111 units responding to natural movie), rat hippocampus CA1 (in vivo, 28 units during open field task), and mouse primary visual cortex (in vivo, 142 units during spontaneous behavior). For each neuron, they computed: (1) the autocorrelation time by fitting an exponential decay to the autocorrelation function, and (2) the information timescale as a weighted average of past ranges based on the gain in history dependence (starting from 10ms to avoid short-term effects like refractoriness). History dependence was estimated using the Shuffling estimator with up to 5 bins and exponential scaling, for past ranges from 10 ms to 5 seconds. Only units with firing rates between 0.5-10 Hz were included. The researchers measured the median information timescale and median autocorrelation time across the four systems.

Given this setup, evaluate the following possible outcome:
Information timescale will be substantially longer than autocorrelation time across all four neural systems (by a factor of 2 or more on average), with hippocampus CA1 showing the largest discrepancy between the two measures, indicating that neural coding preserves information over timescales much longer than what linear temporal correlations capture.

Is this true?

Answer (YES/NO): NO